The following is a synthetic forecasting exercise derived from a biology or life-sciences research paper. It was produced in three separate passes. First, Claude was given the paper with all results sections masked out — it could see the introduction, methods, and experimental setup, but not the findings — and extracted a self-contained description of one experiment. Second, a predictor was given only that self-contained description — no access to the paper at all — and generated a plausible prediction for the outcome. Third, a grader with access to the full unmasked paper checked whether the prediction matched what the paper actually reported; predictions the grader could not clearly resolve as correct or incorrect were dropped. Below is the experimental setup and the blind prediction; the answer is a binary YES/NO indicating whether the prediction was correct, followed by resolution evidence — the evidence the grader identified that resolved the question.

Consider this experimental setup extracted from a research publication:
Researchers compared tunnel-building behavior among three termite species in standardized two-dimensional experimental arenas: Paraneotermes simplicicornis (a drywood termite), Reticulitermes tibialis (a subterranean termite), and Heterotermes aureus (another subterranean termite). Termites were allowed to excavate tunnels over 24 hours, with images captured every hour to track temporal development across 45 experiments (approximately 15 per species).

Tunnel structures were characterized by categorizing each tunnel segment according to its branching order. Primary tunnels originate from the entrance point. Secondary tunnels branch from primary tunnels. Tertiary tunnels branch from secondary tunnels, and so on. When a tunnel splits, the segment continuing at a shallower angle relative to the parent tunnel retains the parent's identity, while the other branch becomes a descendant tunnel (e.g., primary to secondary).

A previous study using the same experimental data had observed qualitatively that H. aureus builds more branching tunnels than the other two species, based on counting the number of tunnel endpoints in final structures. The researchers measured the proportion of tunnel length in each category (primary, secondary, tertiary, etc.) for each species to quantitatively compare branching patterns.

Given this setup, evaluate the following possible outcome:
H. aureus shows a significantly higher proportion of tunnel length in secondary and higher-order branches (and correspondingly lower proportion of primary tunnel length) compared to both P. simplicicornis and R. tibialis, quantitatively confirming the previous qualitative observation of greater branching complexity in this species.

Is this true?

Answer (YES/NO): YES